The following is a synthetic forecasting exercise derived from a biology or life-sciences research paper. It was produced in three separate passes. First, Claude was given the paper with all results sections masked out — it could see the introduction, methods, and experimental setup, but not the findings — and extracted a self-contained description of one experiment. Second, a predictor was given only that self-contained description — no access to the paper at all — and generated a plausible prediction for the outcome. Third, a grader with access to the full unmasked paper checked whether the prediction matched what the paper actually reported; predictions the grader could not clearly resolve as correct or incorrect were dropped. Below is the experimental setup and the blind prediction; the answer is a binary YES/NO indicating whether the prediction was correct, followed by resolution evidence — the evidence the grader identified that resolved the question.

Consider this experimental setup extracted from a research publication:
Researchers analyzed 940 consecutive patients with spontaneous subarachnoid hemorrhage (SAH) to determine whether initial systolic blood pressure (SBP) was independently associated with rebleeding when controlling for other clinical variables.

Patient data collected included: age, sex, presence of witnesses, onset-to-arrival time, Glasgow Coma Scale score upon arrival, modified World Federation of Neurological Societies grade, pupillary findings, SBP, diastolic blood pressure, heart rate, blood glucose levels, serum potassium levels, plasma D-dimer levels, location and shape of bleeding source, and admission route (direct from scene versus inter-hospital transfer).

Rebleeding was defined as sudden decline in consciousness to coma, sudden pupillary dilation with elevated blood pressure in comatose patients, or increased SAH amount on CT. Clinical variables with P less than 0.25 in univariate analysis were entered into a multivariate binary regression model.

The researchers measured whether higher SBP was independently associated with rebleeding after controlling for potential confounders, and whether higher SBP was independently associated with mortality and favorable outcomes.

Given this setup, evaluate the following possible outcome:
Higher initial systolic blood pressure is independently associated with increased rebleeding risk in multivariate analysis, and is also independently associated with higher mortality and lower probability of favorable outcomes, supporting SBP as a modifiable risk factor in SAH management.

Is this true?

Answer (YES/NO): NO